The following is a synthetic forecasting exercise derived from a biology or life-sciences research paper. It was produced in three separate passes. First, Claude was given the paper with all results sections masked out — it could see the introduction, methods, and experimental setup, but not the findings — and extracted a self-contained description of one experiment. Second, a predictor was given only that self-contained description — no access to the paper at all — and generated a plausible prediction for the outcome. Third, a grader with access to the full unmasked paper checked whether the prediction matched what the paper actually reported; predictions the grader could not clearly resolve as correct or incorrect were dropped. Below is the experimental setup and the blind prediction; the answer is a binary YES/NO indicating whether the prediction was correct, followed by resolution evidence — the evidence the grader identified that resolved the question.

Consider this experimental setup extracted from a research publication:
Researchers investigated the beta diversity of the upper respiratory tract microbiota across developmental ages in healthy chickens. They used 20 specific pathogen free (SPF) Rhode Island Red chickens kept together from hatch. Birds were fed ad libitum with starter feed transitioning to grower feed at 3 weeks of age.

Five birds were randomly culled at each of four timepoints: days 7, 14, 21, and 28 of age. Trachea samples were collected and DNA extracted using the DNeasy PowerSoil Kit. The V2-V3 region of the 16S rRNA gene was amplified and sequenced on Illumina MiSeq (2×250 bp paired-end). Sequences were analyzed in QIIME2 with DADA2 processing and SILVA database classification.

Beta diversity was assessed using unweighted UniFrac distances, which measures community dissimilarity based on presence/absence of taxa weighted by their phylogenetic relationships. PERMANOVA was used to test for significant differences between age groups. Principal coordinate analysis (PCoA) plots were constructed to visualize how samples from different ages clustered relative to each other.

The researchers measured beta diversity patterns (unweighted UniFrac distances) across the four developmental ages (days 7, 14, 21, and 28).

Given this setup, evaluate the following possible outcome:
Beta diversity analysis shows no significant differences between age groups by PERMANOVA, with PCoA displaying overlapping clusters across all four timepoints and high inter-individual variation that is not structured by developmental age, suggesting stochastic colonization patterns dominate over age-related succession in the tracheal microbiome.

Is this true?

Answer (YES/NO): NO